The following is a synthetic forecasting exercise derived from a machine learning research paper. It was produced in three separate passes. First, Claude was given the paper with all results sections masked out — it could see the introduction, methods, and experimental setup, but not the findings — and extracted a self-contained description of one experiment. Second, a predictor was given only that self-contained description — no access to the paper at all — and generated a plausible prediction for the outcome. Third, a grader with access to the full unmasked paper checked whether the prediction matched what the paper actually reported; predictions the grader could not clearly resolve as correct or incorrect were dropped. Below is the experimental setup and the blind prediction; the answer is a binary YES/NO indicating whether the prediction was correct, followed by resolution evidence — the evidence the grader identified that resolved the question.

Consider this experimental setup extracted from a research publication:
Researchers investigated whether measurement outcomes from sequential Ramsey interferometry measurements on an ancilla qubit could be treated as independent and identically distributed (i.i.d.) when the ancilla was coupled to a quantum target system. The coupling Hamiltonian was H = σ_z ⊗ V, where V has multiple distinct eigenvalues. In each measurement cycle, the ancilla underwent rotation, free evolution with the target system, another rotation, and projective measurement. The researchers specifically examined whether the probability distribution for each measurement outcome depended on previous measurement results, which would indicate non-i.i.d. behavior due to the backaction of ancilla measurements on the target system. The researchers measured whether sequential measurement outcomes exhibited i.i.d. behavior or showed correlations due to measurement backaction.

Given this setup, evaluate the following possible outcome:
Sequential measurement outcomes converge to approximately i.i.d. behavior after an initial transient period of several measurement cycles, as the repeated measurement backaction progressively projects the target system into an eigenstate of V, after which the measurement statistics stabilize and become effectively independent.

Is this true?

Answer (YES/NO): NO